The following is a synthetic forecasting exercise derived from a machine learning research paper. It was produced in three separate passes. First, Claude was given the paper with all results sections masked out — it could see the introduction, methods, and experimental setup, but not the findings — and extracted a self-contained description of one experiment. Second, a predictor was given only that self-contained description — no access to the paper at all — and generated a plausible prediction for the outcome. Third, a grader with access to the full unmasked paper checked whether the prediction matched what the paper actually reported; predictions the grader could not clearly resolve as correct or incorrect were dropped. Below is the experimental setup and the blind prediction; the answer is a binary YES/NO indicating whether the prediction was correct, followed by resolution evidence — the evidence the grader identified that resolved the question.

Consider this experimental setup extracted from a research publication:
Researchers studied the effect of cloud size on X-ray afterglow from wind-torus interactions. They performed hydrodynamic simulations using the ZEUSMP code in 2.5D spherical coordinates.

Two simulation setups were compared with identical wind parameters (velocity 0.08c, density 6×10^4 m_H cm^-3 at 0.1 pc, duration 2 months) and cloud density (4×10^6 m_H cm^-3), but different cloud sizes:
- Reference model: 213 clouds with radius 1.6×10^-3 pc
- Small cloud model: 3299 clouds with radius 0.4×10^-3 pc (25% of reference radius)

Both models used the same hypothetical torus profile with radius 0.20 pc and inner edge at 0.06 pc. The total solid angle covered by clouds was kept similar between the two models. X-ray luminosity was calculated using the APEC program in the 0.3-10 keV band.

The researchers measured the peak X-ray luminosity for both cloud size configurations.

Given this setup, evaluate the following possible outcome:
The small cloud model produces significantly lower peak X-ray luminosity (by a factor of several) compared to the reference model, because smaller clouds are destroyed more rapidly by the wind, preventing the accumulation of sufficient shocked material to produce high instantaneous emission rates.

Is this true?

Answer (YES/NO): NO